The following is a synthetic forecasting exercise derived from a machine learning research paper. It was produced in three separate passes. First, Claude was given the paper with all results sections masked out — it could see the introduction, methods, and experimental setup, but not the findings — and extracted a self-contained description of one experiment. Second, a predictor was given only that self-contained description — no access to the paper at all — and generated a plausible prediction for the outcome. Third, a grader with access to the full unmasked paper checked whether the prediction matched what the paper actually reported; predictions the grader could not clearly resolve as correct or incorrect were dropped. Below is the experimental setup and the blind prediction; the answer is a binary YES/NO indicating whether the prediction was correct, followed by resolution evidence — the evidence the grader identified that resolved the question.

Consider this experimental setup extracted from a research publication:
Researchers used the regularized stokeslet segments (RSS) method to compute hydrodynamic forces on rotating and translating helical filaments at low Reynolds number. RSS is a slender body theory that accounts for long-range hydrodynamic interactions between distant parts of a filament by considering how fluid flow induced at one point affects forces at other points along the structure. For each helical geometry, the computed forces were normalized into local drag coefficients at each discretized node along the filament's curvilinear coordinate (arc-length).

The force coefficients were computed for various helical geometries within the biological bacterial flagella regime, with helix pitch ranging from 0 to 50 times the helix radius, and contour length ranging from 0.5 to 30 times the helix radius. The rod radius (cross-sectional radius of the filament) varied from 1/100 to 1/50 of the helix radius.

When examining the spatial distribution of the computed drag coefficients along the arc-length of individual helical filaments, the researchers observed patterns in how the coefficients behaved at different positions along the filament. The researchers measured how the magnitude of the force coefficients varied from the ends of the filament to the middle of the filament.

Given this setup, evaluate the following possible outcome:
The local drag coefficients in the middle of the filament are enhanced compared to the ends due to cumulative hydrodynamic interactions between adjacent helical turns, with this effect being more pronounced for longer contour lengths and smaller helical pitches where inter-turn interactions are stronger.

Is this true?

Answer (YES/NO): NO